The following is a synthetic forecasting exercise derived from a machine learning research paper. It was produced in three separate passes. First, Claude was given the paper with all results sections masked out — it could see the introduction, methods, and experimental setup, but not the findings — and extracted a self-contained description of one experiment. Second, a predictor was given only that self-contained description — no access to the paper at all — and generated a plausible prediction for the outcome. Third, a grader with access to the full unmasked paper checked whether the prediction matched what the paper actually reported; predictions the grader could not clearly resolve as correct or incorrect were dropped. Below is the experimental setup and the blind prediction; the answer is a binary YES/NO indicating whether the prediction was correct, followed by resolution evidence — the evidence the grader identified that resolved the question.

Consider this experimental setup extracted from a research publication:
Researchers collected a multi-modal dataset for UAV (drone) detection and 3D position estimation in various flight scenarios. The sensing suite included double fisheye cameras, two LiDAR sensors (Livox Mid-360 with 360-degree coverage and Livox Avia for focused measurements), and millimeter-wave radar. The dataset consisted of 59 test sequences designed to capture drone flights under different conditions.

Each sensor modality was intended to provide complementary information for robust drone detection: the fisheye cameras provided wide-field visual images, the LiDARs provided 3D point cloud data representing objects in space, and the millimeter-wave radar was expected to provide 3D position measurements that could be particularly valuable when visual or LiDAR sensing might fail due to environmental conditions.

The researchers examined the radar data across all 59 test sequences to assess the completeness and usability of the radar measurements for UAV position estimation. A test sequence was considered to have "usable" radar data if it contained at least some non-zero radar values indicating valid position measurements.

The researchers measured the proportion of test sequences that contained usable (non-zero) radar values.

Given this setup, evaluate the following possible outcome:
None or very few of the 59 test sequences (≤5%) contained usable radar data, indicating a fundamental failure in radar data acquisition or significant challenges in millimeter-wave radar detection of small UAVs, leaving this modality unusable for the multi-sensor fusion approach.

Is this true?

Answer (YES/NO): NO